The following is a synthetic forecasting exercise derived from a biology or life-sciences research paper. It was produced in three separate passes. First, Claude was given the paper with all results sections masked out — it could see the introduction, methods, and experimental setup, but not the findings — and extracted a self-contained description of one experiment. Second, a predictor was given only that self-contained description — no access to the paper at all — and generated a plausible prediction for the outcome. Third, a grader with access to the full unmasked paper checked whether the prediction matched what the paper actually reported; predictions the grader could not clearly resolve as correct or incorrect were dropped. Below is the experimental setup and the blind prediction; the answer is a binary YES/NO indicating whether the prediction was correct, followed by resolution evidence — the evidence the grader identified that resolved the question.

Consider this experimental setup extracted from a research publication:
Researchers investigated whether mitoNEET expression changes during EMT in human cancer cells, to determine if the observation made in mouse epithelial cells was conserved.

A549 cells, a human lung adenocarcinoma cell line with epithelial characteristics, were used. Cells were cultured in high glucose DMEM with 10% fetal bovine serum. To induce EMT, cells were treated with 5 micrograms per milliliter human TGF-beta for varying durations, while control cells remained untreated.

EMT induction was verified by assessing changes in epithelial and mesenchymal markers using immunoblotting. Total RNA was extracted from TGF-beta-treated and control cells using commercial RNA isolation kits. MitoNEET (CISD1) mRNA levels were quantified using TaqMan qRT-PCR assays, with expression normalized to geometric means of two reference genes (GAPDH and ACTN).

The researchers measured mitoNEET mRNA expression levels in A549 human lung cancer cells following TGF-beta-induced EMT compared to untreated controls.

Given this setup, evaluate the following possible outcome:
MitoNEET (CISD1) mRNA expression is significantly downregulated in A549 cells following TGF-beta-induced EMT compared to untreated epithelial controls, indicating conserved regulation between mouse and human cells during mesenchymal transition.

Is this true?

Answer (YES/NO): YES